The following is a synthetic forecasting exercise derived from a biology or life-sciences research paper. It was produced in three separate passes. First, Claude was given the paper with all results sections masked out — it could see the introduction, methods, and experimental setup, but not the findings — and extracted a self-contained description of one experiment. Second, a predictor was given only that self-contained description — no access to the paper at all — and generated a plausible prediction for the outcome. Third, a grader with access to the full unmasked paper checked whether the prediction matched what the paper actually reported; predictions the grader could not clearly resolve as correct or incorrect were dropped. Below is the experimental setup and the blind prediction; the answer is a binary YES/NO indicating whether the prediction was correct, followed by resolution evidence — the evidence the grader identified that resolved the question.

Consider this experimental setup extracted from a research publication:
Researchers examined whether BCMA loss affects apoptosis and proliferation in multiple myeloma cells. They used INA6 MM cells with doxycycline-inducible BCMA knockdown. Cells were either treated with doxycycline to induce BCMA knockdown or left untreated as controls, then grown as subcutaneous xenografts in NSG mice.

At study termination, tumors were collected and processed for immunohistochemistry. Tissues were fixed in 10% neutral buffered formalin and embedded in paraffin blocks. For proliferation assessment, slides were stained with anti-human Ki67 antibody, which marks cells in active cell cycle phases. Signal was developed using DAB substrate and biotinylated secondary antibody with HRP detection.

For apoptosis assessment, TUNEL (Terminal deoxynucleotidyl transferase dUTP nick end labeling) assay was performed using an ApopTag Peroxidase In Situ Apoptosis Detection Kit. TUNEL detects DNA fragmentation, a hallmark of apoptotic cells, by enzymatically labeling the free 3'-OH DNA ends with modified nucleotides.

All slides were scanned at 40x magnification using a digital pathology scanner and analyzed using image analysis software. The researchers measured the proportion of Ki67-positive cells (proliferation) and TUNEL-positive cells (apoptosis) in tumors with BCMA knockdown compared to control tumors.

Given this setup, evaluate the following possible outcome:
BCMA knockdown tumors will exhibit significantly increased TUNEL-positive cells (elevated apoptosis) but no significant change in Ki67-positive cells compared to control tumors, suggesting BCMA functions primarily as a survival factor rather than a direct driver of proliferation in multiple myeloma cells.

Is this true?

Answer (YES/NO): NO